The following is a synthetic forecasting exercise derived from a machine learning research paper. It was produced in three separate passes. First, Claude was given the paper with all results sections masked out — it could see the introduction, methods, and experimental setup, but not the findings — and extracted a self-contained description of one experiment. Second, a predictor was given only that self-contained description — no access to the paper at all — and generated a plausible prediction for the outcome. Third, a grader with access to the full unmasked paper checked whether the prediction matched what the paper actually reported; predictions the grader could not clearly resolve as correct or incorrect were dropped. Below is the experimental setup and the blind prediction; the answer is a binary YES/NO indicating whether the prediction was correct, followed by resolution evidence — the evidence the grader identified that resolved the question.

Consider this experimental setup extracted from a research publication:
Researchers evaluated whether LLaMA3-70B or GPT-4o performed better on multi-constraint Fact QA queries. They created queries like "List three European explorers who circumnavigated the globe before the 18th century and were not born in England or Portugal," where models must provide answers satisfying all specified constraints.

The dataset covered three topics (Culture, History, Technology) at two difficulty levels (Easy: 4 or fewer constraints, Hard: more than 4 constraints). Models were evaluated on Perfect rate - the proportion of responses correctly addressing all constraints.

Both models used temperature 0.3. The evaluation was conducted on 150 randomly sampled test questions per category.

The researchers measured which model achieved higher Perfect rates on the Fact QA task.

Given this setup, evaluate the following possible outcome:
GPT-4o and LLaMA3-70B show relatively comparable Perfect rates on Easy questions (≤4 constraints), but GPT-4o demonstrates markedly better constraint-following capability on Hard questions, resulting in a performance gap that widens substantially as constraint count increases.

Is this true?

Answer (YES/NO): NO